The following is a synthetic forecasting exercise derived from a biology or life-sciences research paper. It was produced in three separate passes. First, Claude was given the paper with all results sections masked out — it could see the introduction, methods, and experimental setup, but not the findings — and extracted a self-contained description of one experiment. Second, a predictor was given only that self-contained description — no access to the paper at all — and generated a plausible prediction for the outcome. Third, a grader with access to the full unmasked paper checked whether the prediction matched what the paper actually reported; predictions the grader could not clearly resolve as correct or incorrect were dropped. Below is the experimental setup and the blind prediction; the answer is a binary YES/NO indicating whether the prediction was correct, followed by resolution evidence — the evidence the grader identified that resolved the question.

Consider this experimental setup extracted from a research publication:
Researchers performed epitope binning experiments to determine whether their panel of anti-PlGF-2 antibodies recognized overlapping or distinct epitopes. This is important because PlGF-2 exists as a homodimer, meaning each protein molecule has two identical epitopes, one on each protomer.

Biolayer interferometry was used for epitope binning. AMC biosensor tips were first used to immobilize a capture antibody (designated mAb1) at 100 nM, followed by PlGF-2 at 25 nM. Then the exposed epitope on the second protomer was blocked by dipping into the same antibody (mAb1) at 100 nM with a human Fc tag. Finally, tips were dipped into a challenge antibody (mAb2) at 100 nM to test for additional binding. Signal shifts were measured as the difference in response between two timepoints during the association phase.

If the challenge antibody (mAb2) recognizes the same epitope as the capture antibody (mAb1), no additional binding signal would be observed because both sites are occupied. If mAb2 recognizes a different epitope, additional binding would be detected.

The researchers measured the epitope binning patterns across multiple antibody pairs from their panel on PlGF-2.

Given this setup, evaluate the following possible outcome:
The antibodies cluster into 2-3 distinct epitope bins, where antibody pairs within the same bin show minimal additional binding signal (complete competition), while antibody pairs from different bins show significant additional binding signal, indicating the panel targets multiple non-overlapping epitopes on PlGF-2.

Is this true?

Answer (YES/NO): YES